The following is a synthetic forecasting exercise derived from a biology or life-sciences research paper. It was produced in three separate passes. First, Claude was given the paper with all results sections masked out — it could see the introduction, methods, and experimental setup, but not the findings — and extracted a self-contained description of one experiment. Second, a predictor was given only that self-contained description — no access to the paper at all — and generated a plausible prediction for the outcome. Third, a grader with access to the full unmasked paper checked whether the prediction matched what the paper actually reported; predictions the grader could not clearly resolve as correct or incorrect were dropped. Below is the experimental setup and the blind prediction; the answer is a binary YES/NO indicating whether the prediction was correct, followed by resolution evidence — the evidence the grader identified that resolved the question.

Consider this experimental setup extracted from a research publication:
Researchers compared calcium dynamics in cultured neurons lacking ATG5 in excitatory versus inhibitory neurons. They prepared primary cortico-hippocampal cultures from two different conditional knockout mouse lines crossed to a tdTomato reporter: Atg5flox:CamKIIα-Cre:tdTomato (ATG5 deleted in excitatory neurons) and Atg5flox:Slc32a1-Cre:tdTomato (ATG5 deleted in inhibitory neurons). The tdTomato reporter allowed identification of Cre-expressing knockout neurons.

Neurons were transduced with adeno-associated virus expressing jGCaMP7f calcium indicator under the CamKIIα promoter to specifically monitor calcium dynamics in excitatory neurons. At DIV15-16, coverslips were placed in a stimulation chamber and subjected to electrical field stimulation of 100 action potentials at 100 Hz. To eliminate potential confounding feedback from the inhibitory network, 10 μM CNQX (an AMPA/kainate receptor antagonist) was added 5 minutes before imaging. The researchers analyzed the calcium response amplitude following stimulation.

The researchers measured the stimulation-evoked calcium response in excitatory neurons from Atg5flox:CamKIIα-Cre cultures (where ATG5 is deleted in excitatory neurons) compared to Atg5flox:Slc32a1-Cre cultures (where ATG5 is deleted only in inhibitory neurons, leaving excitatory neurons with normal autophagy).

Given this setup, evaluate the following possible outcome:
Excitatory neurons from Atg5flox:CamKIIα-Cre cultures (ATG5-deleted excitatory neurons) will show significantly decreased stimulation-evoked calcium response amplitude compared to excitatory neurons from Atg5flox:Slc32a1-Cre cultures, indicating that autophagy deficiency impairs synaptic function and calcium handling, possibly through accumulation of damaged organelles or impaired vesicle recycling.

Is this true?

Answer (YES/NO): NO